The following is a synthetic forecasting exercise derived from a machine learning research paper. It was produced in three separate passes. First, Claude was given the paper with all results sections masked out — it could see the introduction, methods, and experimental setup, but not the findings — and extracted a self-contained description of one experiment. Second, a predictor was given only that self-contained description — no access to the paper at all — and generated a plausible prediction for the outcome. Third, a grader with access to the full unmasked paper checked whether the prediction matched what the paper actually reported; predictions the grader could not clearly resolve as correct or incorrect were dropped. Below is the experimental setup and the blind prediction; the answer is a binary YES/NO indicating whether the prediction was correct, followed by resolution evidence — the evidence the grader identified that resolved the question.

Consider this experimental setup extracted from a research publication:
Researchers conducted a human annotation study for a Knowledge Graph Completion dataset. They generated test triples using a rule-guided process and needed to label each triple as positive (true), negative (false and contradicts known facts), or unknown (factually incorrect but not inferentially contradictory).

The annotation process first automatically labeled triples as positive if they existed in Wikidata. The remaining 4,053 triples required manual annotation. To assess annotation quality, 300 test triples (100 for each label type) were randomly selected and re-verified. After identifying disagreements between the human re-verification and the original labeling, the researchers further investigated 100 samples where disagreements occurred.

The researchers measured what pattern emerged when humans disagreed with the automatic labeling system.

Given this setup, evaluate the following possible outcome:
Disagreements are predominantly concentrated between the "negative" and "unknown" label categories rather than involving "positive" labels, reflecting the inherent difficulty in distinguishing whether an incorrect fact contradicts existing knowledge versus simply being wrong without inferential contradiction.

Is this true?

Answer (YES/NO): NO